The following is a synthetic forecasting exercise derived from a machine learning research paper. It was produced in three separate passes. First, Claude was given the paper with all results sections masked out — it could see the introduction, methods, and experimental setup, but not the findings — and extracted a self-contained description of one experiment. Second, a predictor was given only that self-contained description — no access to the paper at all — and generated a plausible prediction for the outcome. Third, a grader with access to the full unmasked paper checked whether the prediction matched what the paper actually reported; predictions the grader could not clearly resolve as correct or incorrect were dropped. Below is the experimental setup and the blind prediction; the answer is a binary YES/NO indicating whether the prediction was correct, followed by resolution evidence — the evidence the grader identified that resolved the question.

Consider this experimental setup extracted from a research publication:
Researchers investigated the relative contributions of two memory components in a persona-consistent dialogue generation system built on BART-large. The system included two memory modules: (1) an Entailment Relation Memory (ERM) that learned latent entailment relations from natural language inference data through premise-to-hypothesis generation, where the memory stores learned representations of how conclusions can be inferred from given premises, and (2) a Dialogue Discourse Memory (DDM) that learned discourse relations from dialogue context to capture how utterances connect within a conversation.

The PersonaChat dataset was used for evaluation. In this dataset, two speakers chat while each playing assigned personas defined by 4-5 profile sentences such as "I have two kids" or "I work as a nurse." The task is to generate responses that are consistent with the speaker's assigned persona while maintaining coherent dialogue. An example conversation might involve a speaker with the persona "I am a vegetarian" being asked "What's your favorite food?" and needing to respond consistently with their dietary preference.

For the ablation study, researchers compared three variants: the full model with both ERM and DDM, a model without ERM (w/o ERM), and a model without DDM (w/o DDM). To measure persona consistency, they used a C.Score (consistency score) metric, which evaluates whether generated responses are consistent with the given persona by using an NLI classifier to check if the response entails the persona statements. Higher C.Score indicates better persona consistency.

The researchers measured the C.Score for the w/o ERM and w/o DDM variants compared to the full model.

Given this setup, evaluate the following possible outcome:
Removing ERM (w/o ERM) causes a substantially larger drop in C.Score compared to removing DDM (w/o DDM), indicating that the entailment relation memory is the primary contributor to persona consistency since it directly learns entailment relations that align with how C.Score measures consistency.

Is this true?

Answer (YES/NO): YES